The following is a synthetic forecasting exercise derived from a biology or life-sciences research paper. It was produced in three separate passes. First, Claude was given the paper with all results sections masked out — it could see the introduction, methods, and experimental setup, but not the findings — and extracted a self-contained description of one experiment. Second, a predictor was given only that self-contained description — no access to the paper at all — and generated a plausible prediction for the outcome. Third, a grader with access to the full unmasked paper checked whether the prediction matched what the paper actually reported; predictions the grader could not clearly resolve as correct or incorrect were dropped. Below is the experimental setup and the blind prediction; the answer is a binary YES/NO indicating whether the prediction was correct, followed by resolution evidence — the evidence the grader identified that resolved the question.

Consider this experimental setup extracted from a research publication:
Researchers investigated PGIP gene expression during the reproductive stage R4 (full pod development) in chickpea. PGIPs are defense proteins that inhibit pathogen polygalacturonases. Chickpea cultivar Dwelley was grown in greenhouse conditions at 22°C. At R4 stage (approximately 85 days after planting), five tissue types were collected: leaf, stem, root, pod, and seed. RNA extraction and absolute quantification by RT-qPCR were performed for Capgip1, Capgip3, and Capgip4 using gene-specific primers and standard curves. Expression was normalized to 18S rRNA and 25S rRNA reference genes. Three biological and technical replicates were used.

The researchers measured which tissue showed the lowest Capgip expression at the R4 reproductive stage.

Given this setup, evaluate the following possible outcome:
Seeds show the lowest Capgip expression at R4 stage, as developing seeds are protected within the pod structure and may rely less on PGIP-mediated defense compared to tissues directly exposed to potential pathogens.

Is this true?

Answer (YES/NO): NO